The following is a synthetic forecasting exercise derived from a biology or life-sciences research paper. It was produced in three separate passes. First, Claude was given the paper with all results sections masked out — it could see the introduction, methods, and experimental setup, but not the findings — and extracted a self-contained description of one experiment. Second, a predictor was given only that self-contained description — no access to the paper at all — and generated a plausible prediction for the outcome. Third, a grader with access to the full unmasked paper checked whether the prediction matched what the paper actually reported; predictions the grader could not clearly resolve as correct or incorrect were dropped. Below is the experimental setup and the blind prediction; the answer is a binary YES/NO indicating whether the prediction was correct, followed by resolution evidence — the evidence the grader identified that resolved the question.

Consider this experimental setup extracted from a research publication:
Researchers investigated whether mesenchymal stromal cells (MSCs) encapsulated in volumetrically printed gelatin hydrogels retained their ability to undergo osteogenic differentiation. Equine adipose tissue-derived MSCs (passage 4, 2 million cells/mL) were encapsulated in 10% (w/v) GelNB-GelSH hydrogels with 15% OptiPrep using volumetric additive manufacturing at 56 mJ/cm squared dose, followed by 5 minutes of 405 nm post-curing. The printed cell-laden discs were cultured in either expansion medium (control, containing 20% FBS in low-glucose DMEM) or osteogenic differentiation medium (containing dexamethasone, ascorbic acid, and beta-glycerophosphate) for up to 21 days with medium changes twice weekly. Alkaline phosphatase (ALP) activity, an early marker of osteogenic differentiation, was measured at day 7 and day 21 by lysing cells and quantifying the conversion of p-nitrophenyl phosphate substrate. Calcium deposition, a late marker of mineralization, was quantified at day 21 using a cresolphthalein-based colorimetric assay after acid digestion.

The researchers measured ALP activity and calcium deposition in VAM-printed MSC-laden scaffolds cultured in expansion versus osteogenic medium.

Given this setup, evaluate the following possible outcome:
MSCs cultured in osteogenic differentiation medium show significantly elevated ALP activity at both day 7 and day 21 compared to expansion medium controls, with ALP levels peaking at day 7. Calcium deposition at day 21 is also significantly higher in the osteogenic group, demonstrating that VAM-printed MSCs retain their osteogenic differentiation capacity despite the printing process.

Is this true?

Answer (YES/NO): NO